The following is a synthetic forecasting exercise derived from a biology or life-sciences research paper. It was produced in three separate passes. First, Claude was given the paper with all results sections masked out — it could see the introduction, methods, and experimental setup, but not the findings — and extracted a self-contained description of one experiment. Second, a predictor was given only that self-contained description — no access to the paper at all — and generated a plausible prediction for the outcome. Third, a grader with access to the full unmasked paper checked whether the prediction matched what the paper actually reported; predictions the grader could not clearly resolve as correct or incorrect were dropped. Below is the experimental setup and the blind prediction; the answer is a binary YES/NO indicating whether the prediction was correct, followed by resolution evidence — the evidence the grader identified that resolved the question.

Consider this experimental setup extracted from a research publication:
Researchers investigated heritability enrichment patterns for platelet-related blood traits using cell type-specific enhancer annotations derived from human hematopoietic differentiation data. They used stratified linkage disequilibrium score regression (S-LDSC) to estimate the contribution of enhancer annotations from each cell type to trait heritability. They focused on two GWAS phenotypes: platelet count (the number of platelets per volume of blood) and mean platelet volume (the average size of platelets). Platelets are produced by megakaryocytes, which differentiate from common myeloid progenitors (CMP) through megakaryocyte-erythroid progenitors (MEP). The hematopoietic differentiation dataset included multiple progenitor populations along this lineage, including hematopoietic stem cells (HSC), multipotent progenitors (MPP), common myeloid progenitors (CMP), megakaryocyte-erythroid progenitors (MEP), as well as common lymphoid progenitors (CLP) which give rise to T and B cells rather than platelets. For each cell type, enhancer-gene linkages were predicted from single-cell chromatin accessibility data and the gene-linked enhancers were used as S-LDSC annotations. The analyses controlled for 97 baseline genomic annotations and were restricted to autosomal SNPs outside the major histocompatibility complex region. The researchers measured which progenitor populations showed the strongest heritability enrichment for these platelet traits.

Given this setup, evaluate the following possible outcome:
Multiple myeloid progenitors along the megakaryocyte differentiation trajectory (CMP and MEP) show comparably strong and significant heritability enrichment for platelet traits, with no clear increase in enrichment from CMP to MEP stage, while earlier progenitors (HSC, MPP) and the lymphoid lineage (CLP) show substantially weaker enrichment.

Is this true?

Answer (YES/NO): NO